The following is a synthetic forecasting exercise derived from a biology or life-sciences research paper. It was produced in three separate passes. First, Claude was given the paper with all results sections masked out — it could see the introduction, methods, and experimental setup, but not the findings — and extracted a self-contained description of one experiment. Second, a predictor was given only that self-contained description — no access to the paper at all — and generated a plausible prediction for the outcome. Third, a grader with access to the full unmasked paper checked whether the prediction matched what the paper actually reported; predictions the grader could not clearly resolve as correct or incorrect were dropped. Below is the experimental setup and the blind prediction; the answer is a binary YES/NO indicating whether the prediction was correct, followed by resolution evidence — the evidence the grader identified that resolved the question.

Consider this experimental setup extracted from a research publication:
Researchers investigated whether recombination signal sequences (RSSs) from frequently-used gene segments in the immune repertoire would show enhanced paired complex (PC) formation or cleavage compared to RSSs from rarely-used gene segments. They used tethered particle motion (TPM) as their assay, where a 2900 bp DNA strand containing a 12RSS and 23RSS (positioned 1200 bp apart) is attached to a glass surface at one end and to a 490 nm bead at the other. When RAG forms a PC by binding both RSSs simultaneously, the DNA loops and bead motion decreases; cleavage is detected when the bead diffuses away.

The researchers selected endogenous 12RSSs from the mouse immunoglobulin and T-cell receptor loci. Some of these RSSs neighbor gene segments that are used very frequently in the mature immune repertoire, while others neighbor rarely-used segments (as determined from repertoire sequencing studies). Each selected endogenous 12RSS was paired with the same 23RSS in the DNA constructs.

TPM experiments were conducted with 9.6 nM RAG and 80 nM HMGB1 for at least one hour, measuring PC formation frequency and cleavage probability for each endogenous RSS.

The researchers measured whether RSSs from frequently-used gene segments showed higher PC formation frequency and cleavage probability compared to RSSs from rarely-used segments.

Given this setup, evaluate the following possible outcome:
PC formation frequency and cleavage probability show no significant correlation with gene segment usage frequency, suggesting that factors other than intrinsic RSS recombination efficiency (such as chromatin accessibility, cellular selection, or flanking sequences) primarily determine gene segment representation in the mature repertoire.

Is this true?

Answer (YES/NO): YES